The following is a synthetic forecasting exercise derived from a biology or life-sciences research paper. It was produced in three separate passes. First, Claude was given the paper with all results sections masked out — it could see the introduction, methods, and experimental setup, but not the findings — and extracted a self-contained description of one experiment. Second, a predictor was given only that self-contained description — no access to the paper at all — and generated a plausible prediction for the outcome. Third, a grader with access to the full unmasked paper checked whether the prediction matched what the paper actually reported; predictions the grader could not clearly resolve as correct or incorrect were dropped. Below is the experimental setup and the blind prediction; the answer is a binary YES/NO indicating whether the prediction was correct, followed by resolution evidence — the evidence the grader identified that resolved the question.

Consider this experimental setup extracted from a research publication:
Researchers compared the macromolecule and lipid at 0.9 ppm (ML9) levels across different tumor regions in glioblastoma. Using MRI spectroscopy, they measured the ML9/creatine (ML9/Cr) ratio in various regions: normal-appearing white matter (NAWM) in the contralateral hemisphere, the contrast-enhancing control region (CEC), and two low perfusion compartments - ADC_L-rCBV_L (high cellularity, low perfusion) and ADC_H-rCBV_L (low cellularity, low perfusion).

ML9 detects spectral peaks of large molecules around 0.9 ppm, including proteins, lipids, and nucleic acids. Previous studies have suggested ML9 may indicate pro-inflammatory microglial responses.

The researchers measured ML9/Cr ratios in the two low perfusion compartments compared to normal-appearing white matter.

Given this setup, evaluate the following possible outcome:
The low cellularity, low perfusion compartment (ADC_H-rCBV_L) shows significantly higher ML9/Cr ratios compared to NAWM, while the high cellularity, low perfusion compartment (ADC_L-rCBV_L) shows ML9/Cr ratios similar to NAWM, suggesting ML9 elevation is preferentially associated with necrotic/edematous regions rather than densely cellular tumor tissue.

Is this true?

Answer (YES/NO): NO